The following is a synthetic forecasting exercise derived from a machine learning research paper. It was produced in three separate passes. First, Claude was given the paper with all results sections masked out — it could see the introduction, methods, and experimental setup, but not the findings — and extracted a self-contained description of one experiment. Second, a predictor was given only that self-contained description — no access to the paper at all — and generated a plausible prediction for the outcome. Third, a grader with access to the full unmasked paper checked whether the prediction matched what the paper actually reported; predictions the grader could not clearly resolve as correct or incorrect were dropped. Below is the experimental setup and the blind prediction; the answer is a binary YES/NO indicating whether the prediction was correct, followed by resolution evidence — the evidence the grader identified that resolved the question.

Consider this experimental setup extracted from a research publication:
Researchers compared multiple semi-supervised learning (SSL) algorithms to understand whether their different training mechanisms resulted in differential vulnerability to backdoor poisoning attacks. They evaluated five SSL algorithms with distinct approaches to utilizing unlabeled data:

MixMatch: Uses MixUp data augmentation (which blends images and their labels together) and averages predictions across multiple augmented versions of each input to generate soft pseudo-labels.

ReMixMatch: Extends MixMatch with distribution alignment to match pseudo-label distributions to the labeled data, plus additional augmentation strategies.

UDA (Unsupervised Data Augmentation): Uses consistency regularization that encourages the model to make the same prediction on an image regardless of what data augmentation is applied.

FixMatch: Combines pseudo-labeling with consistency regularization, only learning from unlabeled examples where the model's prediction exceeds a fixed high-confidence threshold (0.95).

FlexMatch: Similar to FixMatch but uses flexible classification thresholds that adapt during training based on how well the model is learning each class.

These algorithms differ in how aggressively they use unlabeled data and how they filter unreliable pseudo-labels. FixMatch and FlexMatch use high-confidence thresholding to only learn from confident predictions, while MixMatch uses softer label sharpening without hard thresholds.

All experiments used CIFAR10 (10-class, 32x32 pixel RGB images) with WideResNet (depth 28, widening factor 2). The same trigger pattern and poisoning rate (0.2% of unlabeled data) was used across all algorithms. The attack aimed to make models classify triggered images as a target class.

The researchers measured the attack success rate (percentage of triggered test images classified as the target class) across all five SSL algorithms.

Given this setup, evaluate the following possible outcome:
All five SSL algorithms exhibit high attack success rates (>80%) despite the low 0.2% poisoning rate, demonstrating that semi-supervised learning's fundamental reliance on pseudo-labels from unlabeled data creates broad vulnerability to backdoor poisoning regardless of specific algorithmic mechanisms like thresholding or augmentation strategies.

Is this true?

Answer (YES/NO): YES